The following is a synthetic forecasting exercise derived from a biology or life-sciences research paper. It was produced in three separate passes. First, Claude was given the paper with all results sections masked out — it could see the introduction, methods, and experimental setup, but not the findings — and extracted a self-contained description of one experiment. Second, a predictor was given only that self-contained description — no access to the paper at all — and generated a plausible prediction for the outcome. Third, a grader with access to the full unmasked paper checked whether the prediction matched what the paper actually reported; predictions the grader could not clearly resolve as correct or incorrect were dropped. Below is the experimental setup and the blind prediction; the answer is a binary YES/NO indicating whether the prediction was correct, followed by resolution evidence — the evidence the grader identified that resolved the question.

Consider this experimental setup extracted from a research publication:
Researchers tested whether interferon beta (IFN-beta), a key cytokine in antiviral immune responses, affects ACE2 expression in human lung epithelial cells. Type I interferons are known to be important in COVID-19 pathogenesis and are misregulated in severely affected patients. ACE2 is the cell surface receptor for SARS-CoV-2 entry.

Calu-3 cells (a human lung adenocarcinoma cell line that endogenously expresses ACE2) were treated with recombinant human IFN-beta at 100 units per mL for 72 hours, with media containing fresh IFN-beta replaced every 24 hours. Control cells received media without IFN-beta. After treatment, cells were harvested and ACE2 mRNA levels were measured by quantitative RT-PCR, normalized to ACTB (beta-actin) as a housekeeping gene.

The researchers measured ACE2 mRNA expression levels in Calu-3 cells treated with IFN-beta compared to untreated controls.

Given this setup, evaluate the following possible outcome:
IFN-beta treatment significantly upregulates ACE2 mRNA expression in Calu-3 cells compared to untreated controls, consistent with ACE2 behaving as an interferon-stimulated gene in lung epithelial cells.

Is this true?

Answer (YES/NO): YES